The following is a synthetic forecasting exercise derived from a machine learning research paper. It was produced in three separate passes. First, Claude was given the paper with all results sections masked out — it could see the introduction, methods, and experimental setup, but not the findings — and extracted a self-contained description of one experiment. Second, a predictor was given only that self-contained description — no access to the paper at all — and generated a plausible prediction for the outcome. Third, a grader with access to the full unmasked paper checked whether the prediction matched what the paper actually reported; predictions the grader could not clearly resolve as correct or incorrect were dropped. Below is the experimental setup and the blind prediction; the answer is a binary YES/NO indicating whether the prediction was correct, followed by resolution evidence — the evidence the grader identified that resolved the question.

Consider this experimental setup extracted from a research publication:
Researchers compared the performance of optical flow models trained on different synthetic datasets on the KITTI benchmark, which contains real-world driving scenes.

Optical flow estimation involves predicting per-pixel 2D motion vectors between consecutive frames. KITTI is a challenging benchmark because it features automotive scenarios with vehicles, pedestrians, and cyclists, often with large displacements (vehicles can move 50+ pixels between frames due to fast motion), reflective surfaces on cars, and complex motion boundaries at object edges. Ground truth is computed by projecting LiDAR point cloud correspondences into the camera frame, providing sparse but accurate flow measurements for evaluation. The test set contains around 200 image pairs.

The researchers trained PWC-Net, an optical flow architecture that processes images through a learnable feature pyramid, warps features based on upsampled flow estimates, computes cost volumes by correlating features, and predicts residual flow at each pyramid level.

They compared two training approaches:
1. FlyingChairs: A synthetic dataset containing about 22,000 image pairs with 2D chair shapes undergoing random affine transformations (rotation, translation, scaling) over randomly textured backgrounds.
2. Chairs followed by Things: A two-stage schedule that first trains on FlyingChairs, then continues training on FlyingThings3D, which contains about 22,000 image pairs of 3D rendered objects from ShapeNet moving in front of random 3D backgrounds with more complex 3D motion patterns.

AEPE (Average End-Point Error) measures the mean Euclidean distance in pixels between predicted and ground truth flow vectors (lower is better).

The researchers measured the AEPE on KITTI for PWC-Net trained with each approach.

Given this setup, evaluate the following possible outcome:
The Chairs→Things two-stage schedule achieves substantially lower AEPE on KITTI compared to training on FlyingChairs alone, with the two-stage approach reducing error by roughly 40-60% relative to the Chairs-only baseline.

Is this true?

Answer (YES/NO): NO